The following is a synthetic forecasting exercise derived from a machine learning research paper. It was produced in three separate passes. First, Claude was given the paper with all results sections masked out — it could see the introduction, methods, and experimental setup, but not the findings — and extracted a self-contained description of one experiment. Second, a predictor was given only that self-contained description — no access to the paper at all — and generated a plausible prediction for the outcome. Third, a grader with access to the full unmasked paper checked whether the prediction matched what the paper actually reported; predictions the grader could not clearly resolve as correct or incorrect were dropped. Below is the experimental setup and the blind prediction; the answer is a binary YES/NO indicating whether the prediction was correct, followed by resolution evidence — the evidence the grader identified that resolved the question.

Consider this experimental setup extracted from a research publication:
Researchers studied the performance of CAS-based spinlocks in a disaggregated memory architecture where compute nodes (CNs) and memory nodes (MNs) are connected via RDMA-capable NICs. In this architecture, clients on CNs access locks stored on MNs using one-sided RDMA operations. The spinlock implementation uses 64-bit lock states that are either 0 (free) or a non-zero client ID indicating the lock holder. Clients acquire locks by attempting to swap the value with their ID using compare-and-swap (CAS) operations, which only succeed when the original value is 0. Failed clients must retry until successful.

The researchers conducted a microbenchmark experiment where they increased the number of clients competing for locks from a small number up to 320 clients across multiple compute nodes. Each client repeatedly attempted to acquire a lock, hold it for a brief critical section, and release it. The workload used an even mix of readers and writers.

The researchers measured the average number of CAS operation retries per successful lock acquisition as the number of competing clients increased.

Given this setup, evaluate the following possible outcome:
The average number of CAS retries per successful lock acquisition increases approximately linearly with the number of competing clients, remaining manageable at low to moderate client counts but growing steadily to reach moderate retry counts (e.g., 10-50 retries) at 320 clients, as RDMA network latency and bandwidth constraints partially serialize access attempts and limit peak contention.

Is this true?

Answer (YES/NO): NO